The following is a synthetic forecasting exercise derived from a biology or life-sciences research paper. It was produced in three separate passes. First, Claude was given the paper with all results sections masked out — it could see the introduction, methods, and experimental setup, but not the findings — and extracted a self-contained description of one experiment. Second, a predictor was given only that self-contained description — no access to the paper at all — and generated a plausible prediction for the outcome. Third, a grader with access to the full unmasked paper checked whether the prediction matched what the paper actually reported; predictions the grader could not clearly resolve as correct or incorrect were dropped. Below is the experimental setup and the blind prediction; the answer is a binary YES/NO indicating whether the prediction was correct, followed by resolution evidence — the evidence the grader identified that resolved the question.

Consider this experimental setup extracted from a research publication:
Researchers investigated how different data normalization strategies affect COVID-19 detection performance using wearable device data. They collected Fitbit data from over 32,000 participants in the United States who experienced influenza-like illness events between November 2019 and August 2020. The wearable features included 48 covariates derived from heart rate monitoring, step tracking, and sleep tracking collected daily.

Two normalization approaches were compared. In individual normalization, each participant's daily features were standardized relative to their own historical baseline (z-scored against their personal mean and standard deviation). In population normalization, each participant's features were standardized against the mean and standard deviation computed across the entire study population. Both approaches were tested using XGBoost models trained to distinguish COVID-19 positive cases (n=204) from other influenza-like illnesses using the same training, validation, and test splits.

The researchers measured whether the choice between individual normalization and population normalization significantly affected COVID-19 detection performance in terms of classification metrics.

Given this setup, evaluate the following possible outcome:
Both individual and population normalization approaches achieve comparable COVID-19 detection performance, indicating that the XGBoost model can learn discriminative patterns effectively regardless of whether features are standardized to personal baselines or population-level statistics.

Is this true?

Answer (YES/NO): YES